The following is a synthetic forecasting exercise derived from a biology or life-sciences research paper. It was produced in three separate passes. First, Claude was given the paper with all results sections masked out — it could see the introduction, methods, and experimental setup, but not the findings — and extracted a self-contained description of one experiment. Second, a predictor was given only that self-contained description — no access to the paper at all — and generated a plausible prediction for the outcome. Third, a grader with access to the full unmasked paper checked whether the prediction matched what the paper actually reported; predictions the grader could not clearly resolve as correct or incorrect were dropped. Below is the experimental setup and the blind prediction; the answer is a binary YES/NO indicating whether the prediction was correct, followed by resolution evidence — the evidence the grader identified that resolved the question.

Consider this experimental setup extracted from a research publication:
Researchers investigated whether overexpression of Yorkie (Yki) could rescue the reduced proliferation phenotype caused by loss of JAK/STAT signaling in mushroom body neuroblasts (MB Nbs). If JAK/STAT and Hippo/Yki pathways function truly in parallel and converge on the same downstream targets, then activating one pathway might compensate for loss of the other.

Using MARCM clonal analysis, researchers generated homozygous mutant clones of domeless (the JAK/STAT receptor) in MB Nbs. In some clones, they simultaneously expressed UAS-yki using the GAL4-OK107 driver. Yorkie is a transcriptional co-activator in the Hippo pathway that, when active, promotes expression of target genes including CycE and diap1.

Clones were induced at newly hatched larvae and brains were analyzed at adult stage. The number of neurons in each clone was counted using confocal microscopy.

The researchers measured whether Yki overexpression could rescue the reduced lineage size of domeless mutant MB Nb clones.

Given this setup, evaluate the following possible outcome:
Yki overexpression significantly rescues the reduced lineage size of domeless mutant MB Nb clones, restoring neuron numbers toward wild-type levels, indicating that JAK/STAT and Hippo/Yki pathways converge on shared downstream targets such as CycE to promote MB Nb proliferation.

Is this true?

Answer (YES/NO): YES